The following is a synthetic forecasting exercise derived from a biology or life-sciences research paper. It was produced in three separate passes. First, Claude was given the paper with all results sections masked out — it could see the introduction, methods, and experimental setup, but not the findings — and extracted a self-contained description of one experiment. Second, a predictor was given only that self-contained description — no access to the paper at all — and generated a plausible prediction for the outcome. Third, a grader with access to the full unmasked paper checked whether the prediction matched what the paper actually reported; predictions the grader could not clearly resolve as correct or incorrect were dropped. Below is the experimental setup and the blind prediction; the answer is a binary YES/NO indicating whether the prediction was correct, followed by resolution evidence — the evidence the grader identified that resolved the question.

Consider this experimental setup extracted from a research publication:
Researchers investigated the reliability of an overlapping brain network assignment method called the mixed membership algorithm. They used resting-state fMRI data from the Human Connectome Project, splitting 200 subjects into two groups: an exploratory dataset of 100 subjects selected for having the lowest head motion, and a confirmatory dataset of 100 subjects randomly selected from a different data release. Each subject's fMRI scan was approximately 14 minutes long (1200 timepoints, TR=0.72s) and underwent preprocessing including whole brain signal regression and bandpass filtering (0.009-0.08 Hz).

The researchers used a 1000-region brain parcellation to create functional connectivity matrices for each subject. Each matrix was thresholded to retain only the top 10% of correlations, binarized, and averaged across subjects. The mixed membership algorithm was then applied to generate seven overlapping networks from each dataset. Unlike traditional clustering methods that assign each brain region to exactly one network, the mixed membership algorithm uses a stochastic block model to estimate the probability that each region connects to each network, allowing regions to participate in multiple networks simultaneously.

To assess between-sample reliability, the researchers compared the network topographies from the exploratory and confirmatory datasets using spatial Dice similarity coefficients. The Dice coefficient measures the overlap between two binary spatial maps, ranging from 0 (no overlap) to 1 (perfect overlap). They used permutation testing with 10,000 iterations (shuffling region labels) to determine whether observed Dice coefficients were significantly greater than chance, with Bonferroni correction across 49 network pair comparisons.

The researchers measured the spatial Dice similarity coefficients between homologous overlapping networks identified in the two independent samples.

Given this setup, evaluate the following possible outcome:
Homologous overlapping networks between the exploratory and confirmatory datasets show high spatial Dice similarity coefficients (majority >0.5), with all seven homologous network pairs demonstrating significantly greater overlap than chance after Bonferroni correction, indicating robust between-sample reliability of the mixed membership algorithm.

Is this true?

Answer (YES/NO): YES